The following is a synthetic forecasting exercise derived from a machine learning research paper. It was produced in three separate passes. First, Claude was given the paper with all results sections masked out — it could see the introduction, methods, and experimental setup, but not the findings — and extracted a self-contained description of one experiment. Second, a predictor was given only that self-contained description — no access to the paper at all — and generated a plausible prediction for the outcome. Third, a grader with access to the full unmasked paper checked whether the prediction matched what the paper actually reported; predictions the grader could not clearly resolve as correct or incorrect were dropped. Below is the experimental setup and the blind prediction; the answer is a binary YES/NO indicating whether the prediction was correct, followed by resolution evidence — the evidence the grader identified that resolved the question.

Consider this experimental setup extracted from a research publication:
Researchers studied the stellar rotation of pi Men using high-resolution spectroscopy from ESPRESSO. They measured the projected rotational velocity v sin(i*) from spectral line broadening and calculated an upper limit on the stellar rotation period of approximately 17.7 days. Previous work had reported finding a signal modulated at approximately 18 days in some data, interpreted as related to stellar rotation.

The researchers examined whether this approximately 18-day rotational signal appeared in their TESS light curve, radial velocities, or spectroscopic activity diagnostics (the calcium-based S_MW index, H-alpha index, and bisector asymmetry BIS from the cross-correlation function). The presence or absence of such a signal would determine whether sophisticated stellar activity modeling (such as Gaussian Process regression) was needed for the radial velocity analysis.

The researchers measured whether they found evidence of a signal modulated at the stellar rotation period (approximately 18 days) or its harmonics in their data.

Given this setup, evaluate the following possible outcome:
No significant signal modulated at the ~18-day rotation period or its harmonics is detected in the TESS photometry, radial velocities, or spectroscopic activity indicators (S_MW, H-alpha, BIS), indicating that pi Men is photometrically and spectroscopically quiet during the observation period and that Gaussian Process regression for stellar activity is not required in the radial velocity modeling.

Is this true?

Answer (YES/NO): YES